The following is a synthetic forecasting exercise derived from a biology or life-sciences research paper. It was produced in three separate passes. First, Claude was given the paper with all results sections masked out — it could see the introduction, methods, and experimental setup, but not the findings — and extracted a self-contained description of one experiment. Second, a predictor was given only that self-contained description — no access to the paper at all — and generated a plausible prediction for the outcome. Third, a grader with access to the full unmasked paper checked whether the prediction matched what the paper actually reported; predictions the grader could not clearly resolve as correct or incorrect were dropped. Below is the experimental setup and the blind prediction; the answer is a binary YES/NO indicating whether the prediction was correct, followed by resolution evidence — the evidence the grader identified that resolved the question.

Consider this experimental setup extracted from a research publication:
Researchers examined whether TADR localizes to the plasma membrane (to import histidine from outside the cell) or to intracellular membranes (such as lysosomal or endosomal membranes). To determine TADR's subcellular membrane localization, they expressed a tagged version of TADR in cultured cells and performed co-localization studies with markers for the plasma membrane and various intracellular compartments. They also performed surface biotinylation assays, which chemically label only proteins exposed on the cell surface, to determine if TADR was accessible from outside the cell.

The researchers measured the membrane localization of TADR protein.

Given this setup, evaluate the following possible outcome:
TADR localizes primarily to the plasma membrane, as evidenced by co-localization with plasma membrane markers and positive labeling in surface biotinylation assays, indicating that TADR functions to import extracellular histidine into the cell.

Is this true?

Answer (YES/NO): NO